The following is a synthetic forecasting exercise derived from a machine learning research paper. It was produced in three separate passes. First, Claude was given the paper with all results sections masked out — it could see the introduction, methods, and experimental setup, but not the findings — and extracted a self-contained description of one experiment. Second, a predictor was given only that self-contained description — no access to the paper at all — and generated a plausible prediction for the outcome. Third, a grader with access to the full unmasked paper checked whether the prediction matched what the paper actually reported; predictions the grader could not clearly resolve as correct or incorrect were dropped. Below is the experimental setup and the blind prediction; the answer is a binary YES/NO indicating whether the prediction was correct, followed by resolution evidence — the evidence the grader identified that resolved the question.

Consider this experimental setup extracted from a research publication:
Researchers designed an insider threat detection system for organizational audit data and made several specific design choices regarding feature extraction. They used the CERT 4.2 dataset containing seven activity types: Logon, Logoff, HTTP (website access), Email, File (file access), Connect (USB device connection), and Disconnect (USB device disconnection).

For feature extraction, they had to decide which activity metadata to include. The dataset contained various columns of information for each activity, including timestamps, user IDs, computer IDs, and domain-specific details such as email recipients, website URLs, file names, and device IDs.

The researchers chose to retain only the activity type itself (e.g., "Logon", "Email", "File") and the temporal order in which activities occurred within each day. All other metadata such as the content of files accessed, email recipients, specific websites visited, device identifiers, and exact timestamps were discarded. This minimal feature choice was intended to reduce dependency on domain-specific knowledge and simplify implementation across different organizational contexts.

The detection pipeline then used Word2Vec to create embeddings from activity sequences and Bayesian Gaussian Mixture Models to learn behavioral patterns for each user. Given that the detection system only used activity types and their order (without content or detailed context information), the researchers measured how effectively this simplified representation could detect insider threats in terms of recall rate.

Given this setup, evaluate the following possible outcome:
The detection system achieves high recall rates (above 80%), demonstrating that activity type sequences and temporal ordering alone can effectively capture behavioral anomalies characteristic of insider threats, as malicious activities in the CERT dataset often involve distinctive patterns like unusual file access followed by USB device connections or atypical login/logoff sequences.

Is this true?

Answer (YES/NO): YES